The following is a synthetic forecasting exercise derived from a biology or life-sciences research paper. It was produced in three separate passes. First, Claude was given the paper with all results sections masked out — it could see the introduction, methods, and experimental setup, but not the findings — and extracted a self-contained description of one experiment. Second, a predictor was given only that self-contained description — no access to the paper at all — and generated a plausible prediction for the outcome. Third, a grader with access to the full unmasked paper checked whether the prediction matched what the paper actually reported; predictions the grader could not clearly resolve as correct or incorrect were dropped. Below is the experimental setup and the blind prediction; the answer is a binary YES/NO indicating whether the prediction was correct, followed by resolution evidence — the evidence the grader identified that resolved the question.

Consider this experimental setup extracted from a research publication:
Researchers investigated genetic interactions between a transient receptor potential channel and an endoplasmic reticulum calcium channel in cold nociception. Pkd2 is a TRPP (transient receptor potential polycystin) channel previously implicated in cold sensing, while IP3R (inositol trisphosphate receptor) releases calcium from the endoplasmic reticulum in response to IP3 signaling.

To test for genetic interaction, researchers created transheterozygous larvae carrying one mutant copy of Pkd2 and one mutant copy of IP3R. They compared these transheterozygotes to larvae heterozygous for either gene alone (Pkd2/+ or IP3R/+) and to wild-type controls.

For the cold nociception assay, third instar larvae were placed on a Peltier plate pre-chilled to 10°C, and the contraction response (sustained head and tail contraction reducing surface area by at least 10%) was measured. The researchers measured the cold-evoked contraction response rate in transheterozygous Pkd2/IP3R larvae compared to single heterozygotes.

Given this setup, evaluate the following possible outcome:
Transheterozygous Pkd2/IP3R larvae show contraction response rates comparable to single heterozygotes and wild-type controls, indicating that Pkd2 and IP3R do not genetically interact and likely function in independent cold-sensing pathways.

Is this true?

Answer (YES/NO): NO